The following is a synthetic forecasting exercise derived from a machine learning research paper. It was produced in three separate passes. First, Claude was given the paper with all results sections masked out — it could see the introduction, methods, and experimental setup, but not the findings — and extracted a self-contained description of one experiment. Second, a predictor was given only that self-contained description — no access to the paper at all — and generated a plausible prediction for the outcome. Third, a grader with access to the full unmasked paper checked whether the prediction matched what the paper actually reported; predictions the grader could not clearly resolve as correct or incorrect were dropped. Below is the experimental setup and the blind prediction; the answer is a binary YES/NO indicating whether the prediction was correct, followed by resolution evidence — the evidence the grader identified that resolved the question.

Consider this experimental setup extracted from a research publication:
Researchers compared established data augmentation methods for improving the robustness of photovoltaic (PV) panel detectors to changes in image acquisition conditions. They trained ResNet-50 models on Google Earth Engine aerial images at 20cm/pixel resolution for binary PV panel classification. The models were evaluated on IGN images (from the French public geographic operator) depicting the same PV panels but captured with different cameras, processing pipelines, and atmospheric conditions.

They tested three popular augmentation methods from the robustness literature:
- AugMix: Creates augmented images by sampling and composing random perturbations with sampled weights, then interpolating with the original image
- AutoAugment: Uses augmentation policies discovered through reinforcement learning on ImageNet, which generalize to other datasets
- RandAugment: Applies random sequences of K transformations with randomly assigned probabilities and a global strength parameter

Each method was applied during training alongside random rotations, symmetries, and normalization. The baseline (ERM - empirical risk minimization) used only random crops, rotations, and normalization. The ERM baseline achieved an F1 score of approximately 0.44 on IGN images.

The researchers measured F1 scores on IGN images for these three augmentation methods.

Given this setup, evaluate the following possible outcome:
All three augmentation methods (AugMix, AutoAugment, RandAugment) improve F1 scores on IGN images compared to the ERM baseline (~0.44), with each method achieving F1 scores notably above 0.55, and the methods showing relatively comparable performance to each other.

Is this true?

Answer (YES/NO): NO